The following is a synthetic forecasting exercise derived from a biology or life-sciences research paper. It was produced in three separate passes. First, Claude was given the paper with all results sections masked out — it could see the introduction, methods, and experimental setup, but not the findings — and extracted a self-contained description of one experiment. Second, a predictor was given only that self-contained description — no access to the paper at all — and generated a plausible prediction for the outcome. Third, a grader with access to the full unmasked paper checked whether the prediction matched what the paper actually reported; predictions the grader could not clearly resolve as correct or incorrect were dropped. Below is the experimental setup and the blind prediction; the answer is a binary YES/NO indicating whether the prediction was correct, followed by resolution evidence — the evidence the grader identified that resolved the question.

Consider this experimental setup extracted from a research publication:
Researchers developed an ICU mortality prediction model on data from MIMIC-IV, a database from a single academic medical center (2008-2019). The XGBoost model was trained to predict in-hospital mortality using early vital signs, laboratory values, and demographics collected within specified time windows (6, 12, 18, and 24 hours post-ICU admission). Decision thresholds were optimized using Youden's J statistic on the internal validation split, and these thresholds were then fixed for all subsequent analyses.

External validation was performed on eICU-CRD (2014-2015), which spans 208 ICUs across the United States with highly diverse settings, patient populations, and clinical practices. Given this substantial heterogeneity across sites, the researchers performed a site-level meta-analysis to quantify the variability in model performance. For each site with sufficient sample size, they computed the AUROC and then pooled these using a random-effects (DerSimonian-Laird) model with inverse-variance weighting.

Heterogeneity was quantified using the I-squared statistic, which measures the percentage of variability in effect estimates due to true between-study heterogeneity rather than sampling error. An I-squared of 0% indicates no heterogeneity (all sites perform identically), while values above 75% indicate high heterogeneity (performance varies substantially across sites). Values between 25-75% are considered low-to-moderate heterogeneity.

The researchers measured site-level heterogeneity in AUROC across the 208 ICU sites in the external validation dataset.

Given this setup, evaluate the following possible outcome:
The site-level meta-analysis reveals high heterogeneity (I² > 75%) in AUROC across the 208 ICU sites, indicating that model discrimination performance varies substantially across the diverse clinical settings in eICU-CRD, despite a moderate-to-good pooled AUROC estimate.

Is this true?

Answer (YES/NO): NO